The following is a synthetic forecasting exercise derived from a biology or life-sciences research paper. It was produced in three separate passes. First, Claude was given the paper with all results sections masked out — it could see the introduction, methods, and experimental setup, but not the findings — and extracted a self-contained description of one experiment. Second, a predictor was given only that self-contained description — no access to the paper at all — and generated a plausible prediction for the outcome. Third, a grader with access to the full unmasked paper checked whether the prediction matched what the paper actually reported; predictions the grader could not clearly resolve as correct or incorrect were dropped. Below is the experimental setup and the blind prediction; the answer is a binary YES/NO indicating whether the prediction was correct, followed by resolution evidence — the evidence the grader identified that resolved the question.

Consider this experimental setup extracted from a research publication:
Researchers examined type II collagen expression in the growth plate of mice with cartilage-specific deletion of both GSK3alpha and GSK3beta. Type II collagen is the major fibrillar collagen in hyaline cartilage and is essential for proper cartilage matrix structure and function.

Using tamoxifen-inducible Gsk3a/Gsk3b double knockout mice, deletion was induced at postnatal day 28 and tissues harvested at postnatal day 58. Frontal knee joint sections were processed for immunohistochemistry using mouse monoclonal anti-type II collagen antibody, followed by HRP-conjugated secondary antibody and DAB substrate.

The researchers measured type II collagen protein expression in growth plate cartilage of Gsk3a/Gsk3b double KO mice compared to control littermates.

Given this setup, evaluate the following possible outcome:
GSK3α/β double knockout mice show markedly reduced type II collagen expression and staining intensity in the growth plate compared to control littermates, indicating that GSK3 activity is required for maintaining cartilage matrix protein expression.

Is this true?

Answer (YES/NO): NO